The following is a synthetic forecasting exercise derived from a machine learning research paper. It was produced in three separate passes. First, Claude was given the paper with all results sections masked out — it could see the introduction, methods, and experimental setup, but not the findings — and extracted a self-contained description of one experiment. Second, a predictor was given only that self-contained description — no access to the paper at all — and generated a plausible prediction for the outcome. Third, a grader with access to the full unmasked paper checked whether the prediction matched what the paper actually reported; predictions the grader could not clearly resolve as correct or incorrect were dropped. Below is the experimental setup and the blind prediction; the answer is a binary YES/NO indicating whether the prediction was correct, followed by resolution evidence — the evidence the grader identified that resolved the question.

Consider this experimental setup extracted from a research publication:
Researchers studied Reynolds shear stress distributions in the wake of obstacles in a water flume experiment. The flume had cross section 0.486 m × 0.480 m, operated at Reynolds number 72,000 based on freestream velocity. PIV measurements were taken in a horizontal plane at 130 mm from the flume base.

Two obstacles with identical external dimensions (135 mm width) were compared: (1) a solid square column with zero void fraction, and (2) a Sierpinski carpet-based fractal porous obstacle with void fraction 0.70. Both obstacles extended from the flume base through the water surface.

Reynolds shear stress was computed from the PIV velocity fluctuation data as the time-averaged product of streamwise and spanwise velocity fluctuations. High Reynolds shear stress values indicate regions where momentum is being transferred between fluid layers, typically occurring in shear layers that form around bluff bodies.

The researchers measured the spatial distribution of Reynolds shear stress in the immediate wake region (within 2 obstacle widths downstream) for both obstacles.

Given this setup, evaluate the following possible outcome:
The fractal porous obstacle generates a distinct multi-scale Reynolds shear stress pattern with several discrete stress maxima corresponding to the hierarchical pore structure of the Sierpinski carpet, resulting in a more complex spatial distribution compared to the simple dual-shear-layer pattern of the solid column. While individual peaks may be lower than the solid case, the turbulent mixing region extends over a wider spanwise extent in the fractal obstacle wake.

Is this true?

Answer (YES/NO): NO